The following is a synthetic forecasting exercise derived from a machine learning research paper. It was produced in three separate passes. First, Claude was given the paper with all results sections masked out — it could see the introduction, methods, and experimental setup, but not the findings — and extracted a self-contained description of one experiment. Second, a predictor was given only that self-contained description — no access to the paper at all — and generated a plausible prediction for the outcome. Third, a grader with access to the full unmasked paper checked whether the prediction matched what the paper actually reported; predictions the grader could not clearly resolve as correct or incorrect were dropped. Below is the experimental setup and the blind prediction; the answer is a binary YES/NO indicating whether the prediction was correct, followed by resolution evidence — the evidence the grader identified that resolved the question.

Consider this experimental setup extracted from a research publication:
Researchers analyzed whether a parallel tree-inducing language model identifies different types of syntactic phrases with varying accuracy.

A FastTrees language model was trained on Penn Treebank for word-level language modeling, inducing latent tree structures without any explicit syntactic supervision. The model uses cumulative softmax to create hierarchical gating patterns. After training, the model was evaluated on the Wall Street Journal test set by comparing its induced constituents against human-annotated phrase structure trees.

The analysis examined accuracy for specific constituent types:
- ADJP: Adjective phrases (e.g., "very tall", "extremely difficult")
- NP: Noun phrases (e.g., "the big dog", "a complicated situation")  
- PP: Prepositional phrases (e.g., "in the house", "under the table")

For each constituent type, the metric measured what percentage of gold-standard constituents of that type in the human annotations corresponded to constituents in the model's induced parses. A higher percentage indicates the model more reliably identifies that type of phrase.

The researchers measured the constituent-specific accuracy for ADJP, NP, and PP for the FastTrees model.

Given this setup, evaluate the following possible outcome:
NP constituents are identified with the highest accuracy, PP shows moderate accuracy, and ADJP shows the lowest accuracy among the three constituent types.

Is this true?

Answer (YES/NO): YES